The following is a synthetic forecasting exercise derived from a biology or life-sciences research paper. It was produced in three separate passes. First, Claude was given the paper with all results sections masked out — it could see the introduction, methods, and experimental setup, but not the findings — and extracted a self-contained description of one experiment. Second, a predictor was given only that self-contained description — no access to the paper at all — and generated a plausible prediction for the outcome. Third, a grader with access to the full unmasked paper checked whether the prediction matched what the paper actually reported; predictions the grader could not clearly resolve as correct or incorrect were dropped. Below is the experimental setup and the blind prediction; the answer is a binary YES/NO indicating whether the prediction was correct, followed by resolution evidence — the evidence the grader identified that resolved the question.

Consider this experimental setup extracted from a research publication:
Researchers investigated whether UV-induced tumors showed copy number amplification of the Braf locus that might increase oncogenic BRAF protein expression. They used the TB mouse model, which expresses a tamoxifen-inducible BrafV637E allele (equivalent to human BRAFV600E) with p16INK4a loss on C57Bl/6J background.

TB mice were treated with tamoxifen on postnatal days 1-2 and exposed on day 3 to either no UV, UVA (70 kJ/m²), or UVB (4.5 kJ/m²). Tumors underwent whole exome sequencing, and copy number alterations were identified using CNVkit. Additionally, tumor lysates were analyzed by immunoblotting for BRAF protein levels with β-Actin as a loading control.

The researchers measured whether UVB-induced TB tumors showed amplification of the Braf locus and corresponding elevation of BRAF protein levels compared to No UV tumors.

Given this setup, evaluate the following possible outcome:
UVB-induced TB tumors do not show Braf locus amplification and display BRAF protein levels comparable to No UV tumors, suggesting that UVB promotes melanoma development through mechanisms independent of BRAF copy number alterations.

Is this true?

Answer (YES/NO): NO